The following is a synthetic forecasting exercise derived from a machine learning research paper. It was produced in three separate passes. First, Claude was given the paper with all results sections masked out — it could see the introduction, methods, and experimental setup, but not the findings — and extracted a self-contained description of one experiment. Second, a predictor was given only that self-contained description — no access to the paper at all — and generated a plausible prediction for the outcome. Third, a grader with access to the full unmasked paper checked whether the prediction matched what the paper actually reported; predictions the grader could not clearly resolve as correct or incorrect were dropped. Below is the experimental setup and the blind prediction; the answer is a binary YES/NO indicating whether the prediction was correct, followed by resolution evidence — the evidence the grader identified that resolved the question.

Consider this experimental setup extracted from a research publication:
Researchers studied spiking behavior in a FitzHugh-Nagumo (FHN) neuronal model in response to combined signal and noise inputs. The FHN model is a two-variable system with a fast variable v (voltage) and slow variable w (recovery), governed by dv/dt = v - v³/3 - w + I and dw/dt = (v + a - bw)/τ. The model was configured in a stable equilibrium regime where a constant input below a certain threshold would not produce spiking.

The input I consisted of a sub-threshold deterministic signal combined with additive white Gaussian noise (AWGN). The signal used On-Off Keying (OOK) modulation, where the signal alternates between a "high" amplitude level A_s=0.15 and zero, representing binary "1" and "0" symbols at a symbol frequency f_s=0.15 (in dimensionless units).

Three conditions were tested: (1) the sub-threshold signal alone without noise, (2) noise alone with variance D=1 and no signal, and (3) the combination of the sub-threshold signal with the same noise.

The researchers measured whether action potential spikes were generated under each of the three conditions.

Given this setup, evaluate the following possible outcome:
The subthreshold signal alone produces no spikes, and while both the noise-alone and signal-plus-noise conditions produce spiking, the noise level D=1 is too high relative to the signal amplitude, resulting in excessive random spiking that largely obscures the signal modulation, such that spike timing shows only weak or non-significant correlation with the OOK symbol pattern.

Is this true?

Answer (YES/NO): NO